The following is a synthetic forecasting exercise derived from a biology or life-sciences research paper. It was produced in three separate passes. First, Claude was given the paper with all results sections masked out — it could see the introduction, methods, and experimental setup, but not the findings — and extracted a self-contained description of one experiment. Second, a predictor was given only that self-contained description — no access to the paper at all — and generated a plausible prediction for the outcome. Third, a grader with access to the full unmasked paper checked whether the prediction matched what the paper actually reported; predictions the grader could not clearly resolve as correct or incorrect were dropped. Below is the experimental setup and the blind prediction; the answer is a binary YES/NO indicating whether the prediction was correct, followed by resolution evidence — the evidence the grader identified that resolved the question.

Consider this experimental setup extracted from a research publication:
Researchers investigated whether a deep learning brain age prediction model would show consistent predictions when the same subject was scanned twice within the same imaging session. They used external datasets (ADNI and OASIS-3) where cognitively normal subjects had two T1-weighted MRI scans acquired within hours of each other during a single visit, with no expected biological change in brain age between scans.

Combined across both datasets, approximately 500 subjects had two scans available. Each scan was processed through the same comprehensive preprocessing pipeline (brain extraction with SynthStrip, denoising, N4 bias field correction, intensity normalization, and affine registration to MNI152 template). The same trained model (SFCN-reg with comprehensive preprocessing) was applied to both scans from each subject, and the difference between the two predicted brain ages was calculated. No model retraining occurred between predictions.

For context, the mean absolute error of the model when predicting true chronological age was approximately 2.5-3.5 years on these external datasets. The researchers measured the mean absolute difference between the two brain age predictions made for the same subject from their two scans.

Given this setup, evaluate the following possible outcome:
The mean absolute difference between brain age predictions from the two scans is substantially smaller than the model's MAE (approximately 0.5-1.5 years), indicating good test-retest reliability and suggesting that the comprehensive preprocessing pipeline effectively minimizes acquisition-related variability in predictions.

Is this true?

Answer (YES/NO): YES